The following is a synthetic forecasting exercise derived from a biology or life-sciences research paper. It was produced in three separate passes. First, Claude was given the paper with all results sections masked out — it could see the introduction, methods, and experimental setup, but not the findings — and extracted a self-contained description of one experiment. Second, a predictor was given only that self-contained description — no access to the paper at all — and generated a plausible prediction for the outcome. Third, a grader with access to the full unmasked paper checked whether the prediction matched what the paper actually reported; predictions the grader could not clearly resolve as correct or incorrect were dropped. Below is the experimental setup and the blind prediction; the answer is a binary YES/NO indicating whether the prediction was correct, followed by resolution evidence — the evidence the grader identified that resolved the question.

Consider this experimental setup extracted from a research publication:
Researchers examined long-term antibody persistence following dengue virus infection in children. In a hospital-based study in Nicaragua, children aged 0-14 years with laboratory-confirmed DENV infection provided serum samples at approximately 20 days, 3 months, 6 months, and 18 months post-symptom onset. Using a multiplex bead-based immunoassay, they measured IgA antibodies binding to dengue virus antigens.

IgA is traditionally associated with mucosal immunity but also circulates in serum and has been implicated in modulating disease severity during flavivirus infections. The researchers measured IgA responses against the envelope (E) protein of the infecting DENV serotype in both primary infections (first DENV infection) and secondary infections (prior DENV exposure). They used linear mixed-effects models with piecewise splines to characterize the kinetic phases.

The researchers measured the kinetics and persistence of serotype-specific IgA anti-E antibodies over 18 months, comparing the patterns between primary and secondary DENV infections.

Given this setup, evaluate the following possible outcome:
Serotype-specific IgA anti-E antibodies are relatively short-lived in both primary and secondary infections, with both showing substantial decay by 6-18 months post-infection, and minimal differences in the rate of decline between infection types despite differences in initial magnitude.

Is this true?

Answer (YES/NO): NO